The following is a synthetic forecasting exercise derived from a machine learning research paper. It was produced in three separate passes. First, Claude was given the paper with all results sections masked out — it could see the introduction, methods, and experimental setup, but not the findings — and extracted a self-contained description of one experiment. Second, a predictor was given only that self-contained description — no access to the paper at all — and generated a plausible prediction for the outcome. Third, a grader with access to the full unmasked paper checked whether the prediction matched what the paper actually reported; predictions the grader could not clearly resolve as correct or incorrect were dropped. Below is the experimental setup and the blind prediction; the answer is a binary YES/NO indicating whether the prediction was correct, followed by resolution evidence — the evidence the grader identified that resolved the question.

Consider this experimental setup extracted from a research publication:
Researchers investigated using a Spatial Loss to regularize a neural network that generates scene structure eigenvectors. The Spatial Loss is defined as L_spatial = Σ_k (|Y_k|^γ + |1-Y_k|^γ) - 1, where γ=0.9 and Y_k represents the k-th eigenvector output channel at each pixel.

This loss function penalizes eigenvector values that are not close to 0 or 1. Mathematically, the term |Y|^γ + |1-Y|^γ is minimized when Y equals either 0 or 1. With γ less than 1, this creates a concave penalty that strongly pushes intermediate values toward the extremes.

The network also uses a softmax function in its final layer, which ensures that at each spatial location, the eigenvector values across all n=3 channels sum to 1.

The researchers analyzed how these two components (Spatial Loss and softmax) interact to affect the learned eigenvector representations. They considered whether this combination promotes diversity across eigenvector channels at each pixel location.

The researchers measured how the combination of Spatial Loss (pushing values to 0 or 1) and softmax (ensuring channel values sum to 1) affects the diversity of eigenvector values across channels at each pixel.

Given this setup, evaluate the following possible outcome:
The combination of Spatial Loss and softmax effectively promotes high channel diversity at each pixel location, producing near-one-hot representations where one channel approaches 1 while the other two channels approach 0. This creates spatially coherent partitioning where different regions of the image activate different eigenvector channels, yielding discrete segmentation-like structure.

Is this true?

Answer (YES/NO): YES